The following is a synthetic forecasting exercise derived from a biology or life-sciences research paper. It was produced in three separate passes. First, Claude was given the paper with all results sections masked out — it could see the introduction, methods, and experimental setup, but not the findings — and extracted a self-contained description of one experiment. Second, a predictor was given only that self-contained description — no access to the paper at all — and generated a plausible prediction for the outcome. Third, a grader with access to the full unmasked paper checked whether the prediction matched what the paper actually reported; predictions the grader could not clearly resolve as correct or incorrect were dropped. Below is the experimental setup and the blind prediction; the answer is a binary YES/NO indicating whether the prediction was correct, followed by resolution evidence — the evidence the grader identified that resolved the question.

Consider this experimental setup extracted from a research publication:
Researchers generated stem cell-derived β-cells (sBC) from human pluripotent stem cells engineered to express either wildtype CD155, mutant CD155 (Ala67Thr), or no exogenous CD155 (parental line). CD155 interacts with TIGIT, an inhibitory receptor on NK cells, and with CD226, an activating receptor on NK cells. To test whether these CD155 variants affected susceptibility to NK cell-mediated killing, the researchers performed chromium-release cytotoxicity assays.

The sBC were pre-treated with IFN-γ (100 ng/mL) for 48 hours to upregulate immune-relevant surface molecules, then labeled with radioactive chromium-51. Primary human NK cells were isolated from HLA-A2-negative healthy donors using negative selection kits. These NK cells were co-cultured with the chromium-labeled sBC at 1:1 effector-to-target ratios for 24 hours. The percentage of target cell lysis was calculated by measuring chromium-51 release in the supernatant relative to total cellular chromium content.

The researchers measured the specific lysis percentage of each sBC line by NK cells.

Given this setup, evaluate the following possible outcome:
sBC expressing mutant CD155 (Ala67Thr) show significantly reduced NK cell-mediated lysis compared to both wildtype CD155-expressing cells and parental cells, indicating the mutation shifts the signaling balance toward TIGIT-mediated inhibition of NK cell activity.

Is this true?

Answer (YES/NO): YES